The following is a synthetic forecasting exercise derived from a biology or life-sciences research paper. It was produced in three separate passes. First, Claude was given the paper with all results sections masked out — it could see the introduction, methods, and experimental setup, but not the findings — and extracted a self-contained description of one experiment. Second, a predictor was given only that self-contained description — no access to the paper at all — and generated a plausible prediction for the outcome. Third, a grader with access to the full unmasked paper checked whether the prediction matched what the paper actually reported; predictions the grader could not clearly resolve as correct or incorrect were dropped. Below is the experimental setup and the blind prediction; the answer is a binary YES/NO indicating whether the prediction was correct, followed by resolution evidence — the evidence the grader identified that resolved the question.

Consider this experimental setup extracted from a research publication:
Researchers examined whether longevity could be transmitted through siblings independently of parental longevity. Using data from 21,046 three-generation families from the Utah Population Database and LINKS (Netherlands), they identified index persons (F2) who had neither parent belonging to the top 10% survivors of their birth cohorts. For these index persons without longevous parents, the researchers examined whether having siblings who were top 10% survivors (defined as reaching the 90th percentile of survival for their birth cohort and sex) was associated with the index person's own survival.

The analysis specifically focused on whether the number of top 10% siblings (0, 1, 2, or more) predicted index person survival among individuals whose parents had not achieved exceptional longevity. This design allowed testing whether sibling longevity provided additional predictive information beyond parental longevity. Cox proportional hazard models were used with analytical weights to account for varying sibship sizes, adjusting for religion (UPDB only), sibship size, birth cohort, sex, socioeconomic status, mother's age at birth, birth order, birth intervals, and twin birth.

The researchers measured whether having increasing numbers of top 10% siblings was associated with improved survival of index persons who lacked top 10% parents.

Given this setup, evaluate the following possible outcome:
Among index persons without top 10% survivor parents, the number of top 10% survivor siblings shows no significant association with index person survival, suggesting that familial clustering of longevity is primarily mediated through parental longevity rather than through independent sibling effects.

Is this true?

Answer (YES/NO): NO